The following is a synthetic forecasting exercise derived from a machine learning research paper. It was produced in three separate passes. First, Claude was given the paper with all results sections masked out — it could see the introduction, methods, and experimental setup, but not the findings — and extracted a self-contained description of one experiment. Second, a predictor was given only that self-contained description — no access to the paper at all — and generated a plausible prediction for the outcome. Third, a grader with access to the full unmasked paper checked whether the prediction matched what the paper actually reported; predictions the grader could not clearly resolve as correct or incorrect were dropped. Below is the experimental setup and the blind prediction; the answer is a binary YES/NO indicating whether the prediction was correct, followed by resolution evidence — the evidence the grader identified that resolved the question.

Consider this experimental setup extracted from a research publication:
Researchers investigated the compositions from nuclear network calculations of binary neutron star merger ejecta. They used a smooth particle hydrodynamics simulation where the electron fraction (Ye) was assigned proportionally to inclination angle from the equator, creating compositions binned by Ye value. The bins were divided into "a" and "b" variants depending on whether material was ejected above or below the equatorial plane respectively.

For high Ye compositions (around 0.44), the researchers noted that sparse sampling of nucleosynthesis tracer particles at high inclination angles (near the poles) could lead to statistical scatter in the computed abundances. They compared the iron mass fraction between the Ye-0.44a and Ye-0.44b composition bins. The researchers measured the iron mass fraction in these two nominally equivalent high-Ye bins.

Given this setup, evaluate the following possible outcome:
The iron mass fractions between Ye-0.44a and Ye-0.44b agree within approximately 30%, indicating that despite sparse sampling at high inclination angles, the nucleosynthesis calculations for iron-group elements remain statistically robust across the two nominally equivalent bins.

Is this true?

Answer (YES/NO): NO